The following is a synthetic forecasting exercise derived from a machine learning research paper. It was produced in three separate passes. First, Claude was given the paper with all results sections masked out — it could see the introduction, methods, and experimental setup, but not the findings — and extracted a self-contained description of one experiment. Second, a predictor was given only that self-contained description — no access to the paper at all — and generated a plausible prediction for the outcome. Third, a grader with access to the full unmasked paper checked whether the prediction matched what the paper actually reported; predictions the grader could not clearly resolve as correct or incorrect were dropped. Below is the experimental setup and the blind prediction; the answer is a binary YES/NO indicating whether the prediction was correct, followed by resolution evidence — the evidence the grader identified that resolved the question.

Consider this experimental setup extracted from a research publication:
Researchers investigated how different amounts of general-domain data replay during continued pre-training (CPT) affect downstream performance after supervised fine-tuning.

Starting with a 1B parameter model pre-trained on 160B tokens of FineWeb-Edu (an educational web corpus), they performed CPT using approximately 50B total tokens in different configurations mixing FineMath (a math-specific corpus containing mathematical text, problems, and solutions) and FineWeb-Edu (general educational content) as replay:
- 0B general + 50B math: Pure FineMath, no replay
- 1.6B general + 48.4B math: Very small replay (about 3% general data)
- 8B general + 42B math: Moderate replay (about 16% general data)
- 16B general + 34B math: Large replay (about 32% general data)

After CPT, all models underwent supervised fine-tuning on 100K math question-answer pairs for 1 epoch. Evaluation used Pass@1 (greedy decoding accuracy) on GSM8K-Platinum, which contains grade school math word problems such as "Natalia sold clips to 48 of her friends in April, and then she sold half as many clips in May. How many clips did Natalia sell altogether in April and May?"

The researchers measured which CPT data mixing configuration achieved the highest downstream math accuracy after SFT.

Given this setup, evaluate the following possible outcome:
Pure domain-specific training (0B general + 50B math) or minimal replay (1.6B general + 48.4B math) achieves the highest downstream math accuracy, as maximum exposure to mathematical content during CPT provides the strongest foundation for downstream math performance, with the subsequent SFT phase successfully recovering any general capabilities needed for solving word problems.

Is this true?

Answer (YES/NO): NO